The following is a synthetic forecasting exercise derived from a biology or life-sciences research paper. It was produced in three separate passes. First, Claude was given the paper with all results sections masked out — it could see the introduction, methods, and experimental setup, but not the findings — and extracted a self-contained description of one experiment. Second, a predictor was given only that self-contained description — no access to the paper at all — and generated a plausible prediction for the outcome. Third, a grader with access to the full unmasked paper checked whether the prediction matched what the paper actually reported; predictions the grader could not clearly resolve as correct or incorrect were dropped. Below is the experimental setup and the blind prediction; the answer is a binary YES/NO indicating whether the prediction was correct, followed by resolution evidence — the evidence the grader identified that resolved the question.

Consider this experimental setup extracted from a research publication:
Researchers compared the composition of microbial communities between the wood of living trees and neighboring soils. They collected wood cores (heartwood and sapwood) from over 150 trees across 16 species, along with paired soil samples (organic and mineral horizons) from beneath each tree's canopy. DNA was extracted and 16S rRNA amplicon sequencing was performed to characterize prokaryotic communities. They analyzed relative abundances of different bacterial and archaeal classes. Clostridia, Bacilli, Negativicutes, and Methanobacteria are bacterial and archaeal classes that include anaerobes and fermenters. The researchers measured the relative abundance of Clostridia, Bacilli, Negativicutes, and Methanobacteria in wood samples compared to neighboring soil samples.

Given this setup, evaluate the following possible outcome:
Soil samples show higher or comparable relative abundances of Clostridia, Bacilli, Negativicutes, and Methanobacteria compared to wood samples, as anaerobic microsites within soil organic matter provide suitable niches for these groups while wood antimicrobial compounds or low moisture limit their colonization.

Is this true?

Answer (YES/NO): NO